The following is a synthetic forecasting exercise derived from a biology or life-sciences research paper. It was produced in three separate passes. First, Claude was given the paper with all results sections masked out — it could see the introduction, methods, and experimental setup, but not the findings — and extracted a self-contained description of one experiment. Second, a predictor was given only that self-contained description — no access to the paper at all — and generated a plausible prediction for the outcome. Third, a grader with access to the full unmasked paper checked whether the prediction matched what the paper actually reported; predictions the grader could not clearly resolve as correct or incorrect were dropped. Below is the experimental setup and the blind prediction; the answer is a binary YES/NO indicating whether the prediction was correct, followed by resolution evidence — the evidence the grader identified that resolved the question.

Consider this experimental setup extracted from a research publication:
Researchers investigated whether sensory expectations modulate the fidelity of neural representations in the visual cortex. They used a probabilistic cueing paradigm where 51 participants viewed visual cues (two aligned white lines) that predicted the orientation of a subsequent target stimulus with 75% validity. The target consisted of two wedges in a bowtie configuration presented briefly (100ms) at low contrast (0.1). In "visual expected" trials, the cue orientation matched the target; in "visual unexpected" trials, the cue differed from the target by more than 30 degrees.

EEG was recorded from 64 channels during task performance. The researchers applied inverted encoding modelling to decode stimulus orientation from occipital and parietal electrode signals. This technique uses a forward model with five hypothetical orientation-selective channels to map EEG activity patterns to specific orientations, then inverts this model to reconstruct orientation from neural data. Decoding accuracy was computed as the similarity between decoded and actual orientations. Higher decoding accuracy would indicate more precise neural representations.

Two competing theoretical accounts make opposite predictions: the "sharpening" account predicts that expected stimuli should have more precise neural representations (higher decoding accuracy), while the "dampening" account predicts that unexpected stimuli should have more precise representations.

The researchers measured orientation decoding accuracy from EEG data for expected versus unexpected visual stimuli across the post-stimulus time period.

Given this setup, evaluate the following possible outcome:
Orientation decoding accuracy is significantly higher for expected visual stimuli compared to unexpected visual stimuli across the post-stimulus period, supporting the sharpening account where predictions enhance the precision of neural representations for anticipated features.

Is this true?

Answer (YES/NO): NO